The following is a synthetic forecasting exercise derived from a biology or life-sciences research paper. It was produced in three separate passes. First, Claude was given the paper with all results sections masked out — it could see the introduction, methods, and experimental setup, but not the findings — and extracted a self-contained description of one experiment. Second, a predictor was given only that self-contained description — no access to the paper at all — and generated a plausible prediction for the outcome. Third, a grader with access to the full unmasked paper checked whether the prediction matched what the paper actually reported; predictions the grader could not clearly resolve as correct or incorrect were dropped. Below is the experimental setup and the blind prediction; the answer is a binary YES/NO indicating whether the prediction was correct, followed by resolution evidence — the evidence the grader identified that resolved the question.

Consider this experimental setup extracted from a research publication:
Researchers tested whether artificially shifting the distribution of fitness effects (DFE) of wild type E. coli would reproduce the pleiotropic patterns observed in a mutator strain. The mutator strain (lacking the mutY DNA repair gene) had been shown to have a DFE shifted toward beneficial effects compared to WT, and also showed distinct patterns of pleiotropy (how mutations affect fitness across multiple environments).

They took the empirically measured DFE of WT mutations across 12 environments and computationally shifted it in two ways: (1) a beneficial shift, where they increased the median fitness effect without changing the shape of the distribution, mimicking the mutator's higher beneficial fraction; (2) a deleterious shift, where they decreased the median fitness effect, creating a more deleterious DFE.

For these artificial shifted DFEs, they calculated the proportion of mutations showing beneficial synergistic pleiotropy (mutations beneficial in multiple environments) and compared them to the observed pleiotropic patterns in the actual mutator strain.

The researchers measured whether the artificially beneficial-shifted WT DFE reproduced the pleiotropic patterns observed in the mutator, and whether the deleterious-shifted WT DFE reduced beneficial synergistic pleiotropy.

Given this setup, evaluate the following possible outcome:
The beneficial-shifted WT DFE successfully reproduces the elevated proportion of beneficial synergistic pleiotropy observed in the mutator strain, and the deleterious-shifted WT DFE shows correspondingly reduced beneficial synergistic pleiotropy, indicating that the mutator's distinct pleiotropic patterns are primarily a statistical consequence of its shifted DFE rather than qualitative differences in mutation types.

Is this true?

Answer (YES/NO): YES